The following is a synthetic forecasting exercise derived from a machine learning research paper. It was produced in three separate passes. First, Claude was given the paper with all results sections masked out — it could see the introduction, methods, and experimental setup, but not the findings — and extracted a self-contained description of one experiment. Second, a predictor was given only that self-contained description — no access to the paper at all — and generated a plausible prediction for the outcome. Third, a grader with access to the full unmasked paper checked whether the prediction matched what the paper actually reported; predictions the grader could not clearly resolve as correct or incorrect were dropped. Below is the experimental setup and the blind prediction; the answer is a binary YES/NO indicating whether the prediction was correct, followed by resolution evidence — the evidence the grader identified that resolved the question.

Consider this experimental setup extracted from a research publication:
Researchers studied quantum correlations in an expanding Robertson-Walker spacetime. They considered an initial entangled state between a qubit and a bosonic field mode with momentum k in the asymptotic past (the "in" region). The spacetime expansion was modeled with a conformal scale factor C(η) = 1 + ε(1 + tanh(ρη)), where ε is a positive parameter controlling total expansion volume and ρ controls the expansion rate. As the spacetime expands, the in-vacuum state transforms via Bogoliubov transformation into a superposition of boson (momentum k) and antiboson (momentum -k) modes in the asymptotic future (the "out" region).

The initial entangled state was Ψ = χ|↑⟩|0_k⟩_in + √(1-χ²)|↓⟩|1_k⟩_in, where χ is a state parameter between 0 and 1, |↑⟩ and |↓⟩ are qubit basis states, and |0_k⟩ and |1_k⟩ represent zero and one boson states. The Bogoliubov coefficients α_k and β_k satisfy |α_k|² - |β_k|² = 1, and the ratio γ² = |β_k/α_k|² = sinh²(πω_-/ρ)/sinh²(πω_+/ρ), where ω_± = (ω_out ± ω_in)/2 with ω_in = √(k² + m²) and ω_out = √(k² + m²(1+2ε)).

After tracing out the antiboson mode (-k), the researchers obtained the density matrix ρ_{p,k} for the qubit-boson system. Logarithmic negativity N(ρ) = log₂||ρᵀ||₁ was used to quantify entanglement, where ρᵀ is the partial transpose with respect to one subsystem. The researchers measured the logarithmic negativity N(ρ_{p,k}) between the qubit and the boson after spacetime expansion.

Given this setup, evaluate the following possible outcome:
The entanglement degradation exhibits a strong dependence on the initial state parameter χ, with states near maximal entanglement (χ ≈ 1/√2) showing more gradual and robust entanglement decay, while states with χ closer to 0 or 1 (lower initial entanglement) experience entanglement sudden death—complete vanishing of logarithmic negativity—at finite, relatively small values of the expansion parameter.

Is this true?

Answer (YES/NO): NO